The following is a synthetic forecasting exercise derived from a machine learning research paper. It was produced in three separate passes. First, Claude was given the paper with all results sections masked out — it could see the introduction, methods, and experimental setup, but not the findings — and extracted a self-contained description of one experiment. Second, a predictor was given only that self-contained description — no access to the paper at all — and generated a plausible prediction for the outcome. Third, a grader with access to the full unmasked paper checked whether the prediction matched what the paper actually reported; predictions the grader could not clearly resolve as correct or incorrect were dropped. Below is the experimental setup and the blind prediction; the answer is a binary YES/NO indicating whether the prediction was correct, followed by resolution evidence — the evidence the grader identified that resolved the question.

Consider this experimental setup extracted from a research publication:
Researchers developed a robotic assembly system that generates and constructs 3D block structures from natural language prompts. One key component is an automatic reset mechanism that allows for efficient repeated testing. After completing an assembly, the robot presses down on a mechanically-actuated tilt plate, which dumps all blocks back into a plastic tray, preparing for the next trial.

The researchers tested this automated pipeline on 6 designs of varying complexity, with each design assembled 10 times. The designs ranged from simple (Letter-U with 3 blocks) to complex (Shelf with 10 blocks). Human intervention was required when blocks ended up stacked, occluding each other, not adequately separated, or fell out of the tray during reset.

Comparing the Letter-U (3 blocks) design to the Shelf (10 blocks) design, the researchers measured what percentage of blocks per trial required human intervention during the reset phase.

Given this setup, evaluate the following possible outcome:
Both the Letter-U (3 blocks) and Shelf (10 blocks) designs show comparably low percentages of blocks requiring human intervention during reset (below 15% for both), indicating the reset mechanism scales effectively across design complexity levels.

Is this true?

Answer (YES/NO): NO